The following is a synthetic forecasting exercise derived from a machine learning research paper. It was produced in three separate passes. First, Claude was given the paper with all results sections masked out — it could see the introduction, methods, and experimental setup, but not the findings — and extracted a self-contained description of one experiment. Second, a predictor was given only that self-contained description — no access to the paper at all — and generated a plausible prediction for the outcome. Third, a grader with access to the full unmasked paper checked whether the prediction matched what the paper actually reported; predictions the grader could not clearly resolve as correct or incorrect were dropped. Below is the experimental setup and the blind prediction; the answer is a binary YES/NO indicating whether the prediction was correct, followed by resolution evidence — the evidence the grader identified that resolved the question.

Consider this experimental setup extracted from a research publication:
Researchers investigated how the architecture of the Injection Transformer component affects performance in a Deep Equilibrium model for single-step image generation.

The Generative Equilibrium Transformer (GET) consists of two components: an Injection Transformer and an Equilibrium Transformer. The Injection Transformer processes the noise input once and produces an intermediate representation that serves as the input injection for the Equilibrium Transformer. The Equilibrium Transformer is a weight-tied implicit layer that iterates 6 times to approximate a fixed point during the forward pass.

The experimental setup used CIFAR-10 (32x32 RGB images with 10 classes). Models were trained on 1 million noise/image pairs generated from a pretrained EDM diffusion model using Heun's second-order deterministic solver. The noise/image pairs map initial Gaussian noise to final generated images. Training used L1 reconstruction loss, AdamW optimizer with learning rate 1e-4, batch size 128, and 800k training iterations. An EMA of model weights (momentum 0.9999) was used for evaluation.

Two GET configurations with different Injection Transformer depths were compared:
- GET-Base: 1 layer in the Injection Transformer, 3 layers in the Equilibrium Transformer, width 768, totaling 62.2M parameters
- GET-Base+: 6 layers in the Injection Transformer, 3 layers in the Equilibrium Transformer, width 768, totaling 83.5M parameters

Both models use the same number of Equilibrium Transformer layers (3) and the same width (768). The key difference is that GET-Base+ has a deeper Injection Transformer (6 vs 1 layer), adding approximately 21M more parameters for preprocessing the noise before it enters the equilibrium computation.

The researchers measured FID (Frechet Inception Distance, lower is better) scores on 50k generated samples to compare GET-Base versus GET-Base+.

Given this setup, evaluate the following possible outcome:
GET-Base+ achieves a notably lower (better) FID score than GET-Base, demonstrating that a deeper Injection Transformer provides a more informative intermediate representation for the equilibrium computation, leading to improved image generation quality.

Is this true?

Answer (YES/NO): NO